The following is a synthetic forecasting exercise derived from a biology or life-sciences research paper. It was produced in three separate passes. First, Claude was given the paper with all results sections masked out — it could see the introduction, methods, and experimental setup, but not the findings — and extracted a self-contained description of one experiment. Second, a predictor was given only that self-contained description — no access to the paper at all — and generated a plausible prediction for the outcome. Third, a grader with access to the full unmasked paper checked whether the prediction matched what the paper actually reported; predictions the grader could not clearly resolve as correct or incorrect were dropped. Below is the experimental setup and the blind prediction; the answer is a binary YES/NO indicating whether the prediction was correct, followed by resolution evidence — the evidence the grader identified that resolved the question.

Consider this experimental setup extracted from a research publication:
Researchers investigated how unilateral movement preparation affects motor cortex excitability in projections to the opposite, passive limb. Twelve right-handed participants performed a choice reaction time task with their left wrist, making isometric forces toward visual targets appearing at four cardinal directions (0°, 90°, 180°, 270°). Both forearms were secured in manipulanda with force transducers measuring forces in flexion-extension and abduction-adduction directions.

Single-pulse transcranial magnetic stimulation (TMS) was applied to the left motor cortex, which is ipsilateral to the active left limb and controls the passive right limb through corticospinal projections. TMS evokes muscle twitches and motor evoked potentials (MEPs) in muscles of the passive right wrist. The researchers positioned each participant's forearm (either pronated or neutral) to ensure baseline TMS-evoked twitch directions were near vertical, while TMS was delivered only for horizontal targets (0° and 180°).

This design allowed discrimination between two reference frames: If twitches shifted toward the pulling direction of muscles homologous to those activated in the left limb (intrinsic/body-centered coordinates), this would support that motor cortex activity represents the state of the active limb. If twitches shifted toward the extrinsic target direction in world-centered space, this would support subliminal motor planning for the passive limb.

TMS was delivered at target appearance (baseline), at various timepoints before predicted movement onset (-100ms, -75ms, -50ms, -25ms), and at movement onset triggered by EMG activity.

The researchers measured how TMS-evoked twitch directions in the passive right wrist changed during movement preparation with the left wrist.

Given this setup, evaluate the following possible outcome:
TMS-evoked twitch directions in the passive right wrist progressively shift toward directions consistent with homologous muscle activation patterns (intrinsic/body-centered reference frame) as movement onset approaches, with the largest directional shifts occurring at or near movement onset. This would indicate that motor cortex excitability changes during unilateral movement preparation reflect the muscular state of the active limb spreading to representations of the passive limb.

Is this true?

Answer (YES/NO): NO